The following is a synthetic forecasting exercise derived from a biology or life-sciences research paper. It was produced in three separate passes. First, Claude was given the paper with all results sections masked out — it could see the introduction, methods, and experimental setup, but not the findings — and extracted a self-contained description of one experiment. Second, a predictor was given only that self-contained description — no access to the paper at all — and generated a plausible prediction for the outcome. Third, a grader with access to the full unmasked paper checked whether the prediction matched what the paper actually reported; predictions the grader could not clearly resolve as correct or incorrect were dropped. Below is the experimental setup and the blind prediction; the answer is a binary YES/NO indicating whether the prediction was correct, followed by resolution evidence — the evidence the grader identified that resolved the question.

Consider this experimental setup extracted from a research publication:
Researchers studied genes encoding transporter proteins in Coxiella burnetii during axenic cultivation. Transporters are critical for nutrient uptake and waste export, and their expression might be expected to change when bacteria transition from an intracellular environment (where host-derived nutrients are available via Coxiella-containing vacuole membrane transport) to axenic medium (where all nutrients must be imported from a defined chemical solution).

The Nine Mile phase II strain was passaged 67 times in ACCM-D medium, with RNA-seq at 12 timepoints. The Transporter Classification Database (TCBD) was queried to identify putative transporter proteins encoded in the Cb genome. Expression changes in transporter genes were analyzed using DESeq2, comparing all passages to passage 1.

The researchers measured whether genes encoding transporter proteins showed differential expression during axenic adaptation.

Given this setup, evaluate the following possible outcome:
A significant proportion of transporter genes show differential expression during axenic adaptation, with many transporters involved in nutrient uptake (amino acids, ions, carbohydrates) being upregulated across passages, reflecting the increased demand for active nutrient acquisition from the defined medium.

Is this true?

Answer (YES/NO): YES